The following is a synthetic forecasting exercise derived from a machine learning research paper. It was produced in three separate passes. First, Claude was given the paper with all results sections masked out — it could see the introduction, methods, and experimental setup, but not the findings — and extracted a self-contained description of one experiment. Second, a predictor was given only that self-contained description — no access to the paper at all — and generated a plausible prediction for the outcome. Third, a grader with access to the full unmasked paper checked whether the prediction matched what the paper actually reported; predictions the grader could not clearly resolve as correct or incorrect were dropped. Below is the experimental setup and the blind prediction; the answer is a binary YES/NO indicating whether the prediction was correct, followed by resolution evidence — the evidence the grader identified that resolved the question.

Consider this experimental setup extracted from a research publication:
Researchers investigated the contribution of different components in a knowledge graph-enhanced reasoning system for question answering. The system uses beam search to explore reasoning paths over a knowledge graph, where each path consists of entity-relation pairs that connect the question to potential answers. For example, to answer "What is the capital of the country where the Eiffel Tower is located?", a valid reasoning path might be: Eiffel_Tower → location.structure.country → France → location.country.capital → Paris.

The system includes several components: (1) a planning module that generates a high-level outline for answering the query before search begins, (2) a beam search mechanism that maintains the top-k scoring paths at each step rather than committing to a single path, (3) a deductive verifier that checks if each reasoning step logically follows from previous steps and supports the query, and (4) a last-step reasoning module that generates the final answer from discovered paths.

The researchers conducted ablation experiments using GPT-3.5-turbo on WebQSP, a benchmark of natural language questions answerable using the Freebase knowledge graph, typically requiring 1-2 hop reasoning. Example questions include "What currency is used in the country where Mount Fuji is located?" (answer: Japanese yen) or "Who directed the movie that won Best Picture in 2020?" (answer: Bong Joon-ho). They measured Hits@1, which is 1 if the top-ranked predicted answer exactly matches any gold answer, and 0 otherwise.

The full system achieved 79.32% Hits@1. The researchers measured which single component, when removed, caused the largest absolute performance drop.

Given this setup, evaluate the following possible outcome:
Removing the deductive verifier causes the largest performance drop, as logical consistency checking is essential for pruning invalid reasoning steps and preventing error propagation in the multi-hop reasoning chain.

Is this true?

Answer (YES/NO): NO